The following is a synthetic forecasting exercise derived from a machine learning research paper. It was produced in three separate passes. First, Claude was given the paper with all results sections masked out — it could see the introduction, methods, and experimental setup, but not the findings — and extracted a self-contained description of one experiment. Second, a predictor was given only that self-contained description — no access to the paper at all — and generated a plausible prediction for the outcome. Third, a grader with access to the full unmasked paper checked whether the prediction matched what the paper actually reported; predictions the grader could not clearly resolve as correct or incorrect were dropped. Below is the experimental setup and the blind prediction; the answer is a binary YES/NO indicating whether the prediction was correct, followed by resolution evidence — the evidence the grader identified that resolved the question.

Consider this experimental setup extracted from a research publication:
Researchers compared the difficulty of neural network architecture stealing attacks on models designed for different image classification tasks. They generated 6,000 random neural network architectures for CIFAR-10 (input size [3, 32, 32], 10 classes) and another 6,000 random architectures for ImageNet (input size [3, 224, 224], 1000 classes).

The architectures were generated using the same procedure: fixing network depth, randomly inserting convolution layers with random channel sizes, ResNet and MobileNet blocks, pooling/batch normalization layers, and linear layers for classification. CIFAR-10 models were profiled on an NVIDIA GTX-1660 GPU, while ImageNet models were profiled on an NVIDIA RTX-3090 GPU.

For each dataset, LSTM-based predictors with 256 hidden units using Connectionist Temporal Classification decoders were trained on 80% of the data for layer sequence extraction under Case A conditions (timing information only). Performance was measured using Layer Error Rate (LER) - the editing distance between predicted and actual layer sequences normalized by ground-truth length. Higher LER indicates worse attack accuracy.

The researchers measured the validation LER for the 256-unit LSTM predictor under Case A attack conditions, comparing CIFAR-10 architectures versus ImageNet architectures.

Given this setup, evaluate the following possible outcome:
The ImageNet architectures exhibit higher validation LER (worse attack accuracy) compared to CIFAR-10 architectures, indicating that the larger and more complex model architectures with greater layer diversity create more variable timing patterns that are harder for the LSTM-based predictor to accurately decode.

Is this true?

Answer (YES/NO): YES